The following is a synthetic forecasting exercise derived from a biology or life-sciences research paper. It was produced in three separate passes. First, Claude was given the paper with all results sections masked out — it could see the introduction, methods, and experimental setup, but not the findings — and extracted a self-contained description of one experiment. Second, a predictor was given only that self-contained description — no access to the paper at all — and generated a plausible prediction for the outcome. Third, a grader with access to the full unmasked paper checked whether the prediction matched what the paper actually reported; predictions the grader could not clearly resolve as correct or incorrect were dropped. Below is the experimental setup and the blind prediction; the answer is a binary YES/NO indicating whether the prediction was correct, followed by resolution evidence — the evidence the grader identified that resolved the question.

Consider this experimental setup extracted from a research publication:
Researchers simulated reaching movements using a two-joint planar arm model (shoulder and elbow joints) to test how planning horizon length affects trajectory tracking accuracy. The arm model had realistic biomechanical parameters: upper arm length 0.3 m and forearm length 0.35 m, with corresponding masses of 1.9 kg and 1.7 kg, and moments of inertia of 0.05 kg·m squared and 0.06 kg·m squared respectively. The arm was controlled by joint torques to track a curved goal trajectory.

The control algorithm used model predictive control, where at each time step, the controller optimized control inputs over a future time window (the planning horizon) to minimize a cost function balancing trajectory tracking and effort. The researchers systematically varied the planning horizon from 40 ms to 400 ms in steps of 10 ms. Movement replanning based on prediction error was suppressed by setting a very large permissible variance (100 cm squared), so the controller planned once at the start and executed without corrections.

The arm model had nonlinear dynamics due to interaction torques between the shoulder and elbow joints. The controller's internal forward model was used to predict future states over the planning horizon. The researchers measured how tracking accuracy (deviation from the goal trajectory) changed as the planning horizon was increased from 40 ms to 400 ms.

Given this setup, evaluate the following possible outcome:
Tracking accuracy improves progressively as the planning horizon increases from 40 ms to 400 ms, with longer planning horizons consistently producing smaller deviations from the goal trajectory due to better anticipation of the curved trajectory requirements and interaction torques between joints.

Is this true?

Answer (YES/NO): NO